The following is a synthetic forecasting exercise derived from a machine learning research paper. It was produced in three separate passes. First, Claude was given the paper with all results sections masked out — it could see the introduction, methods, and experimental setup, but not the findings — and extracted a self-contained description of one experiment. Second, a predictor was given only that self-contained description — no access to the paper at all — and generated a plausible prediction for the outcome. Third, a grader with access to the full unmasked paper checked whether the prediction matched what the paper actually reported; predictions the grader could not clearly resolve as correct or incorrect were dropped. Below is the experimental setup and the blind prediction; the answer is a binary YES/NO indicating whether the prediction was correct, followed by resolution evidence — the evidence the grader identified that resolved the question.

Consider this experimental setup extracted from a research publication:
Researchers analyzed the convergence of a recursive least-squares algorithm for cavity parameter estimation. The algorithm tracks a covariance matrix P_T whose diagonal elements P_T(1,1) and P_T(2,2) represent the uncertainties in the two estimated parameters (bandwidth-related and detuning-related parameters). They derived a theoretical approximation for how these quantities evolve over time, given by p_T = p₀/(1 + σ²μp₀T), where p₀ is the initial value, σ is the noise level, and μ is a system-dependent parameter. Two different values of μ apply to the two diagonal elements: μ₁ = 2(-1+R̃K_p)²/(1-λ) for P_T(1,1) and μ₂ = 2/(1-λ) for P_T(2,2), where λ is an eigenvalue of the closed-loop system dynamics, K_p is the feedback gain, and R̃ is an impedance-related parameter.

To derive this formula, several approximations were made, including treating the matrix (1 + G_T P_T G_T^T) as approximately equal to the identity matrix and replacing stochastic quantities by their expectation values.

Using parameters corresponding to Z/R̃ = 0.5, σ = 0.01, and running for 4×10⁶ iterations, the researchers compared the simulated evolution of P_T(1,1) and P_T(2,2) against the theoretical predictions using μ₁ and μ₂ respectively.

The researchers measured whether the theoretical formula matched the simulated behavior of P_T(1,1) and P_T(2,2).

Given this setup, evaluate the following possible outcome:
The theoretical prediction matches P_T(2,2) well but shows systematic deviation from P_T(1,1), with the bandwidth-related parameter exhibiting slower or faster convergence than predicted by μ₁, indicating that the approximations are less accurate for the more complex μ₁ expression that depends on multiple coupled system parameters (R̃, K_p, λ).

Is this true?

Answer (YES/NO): NO